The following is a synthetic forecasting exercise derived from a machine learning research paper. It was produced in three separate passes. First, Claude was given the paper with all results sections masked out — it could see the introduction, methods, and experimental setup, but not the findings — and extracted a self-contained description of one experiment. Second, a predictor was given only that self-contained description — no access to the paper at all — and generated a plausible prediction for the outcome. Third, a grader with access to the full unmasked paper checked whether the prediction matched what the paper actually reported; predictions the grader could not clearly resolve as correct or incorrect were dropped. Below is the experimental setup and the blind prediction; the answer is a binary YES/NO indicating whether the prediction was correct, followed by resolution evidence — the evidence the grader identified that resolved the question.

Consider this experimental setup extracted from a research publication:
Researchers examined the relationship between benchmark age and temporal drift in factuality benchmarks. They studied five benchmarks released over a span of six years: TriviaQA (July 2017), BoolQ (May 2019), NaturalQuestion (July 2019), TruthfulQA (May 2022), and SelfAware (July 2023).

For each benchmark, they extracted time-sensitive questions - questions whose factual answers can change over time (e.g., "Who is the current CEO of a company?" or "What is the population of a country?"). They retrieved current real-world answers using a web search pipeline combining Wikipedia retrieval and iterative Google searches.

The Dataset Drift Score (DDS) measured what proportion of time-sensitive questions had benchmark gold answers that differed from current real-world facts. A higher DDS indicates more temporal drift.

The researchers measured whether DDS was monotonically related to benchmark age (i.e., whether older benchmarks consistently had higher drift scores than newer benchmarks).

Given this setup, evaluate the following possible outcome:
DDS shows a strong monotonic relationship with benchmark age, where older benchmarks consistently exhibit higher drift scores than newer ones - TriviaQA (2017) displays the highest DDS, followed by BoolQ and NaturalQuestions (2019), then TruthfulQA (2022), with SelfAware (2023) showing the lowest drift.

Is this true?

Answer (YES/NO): NO